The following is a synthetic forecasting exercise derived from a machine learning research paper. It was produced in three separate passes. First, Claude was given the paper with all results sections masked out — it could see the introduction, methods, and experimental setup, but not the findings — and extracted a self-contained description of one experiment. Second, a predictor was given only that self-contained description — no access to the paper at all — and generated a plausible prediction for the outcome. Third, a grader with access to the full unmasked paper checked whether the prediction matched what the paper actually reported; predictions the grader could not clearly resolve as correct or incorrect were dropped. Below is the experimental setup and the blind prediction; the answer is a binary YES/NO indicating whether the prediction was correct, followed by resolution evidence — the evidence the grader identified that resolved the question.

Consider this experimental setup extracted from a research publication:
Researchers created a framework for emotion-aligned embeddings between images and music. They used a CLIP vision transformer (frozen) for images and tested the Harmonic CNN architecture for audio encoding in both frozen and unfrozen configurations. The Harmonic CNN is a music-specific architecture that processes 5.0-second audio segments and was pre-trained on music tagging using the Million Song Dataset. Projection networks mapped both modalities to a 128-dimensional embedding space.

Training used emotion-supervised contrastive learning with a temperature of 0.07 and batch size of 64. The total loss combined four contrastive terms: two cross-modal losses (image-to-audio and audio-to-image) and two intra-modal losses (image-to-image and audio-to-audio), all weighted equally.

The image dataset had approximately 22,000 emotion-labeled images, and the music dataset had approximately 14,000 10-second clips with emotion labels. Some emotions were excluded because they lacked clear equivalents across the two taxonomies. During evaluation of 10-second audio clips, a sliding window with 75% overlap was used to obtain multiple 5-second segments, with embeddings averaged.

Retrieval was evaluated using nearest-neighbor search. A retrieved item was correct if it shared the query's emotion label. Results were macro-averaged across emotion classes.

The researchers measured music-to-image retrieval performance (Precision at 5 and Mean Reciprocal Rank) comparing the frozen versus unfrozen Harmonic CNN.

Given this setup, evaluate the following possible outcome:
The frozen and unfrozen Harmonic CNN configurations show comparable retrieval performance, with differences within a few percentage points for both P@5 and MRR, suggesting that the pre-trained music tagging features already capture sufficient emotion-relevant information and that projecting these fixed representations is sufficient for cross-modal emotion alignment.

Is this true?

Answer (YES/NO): YES